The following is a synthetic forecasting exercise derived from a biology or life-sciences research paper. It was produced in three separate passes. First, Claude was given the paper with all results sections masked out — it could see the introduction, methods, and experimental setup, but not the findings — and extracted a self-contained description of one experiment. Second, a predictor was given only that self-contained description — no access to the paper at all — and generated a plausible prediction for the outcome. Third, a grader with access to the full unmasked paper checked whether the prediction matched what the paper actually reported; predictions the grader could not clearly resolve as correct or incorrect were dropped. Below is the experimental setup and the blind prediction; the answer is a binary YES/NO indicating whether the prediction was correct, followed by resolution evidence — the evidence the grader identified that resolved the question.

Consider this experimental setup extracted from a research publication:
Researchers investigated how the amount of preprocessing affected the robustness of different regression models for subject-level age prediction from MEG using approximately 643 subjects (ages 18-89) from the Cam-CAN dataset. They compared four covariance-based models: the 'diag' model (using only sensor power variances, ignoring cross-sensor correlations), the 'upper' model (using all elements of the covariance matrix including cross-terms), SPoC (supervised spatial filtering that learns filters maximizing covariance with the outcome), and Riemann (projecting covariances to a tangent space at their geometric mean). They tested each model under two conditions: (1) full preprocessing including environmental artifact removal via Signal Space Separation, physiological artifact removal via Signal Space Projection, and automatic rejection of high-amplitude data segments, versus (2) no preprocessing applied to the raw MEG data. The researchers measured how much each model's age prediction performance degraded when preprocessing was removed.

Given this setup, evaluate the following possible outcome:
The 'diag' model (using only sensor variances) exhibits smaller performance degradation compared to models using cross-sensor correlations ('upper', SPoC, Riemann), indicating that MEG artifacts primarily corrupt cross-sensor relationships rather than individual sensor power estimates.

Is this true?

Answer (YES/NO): NO